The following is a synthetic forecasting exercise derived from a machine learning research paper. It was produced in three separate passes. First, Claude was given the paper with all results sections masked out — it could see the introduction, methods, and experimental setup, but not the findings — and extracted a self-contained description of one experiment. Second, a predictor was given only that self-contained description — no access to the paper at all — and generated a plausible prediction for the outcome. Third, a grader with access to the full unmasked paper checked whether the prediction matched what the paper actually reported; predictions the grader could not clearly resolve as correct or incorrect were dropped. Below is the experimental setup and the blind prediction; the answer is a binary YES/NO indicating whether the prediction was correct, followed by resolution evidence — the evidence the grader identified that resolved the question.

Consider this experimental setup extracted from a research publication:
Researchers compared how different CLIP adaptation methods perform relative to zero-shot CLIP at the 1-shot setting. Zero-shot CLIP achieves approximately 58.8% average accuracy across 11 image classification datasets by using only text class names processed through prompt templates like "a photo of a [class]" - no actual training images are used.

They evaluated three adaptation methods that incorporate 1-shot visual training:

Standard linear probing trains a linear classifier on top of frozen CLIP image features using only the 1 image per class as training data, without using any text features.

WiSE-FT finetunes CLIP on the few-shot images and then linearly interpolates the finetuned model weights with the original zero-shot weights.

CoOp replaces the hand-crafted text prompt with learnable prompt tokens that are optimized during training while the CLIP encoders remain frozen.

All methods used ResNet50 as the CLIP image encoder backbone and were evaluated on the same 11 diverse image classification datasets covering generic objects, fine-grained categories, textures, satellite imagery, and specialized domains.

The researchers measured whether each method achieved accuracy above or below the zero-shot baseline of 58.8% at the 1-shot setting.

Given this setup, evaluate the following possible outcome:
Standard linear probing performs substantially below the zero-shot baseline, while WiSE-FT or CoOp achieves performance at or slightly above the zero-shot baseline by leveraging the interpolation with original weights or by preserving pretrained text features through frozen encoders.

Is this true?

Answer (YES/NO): YES